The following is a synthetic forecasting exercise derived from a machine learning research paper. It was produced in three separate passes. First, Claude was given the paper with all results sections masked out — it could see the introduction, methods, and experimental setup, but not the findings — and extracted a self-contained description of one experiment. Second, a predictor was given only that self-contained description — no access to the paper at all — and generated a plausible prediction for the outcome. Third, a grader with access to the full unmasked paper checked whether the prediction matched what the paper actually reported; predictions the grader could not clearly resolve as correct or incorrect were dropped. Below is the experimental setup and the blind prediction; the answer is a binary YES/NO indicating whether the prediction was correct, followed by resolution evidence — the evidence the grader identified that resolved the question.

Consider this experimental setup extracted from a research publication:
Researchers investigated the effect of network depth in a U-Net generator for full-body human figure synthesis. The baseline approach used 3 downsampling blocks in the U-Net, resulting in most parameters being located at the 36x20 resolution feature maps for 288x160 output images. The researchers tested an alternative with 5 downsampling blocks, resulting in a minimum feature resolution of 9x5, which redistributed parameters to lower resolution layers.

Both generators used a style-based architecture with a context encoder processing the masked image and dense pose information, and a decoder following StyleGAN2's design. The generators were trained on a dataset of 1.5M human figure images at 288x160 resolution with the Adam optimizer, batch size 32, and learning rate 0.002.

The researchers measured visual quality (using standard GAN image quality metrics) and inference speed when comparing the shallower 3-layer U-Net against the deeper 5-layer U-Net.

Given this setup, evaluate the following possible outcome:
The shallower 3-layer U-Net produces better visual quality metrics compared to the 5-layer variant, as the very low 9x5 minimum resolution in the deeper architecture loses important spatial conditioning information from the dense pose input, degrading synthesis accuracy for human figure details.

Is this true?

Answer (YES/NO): NO